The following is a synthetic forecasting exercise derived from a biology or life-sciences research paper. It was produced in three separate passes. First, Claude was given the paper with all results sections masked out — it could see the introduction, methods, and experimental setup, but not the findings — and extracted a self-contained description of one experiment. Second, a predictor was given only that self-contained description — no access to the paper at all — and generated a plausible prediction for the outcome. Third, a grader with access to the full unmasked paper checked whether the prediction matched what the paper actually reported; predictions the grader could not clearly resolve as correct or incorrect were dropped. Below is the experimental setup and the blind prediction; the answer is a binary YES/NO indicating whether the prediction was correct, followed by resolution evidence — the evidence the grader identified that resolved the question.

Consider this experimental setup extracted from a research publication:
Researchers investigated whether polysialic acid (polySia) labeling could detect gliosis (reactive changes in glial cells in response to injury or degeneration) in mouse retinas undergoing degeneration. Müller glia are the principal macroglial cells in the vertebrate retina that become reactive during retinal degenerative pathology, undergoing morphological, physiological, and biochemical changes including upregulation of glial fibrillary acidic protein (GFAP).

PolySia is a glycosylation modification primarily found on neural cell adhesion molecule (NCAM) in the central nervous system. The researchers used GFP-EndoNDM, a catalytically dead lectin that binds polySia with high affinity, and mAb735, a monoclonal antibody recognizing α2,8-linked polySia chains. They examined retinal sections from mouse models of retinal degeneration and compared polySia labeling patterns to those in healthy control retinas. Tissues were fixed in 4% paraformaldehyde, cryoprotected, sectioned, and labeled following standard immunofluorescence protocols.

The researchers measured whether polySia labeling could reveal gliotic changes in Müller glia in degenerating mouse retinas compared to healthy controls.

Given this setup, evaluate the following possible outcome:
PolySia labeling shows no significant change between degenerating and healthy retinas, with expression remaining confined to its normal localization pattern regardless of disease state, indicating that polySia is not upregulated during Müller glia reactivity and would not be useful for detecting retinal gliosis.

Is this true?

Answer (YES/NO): NO